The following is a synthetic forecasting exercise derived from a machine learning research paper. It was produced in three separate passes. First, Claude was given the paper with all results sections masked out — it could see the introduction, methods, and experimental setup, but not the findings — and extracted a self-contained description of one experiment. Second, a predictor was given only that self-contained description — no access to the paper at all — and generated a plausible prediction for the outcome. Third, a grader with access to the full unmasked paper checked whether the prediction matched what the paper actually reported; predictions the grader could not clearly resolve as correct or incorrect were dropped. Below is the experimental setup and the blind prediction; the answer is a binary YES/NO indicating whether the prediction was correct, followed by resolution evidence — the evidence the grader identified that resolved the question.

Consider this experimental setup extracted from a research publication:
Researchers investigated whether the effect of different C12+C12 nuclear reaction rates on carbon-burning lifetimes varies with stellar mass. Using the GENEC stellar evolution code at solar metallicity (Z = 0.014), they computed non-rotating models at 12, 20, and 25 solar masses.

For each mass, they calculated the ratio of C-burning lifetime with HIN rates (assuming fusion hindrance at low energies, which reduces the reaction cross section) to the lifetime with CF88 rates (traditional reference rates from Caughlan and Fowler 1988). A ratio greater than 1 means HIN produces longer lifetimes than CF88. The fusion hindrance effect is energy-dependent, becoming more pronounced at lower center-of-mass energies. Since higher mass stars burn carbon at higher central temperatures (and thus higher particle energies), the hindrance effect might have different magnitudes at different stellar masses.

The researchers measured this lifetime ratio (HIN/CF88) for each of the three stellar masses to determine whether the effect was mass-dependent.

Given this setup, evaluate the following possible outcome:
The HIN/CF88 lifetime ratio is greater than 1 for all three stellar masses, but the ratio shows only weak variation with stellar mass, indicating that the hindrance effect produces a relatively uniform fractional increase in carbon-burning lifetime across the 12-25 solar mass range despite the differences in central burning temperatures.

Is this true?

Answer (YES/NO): NO